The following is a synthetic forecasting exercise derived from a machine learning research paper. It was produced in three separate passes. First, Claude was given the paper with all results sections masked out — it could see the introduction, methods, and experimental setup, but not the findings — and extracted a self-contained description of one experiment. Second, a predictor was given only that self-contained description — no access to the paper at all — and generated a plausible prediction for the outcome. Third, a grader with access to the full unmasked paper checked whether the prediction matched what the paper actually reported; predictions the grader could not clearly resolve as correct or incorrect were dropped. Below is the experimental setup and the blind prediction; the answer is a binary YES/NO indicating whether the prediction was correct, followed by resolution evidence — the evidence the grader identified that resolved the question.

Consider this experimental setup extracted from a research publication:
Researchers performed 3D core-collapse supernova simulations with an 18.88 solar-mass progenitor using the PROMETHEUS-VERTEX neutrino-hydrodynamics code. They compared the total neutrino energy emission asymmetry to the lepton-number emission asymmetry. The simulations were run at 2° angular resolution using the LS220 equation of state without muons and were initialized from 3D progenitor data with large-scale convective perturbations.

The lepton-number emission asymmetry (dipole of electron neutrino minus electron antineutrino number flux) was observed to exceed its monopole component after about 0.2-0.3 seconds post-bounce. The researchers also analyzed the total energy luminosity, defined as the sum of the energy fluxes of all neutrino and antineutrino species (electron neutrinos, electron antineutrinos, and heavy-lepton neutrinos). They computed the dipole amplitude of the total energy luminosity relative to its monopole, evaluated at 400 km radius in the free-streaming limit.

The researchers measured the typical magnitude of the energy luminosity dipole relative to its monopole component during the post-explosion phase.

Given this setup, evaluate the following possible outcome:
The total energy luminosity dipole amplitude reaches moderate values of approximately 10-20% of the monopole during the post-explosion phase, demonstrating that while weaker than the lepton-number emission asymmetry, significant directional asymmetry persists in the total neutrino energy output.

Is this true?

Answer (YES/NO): NO